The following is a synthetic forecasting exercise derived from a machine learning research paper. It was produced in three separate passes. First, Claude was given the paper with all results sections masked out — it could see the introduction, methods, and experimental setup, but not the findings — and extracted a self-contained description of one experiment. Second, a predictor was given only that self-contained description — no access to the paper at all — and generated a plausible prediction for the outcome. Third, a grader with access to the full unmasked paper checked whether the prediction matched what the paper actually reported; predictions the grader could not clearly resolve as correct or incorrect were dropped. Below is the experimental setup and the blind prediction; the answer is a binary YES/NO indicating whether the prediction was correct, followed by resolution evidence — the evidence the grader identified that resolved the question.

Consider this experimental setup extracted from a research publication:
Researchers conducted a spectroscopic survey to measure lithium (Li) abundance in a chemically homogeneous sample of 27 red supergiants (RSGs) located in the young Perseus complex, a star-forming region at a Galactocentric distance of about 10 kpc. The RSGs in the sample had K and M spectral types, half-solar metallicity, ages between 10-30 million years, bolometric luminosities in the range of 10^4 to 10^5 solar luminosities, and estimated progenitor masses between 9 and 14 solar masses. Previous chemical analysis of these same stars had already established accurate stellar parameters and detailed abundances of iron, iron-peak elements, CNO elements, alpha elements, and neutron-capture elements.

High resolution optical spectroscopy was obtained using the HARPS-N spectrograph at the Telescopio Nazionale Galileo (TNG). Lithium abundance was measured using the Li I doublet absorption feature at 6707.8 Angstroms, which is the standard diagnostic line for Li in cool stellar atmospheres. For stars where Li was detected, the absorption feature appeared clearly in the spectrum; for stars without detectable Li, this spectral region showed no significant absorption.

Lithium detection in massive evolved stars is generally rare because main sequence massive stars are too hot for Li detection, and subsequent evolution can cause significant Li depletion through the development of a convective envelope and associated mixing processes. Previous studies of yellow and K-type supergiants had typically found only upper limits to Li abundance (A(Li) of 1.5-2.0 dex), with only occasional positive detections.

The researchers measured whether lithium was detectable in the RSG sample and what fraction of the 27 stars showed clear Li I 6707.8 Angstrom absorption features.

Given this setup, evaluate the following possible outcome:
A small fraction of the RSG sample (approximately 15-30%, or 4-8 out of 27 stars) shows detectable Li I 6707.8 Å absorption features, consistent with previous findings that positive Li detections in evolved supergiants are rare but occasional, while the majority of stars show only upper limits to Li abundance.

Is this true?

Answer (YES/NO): YES